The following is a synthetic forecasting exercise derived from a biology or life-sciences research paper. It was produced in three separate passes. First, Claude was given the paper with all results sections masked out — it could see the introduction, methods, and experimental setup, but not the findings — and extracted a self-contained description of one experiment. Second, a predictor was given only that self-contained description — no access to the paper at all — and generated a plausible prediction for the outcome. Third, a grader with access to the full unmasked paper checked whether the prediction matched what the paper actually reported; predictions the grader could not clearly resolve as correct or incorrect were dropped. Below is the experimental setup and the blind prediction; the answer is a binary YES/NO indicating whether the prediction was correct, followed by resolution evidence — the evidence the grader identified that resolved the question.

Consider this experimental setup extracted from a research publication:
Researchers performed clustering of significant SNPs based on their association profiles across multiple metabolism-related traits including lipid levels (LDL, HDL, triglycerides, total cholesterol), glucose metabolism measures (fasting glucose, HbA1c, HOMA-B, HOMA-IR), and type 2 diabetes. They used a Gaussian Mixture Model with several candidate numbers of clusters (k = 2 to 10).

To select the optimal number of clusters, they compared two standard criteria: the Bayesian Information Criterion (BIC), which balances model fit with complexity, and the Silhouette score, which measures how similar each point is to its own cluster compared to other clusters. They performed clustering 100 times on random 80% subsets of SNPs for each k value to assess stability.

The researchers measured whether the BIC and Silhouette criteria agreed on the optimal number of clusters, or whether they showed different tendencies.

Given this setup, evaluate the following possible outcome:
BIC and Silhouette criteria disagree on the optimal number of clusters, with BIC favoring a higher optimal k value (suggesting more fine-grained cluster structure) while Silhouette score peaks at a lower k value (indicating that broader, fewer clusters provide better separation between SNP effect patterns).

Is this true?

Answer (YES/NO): NO